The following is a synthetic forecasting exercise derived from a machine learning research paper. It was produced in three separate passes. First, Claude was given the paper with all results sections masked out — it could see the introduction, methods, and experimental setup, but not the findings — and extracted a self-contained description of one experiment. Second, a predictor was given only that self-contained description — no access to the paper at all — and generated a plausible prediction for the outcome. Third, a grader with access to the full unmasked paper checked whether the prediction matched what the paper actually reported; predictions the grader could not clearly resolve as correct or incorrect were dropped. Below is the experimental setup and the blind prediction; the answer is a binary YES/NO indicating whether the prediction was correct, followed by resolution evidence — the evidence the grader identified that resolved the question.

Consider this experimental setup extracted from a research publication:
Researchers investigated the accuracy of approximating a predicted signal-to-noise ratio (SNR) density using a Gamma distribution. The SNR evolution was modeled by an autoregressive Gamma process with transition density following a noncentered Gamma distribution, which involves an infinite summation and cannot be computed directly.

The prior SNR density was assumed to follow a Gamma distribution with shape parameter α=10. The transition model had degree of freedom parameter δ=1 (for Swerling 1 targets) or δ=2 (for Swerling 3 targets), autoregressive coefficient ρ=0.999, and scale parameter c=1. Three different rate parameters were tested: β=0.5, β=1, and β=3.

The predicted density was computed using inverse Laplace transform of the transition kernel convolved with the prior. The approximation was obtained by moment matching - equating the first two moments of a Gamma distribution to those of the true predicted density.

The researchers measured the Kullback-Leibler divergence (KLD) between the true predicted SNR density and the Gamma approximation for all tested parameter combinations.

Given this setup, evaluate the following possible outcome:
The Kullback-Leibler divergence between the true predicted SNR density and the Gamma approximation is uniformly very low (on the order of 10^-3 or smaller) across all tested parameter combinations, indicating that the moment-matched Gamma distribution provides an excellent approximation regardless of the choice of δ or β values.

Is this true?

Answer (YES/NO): NO